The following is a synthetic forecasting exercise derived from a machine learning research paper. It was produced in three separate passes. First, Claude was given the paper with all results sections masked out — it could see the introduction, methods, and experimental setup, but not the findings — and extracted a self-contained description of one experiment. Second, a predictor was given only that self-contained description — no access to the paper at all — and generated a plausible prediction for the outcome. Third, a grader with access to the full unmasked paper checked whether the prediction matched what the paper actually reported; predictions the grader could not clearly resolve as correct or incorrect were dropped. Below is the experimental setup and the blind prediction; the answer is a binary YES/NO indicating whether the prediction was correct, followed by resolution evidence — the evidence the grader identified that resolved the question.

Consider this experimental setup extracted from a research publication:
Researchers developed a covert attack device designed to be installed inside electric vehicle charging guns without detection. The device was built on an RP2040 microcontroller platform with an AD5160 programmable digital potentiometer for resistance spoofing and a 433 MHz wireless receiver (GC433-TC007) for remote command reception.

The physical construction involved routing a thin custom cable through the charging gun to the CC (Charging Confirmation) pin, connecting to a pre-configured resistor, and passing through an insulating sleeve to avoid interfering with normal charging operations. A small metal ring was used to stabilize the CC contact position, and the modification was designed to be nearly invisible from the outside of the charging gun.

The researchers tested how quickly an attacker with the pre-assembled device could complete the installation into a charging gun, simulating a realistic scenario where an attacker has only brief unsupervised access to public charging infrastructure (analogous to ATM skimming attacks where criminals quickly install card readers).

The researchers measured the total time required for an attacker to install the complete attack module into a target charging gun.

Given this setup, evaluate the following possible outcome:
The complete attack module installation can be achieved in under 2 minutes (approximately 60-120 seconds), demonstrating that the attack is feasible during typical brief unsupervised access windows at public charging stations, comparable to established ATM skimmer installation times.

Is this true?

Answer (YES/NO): YES